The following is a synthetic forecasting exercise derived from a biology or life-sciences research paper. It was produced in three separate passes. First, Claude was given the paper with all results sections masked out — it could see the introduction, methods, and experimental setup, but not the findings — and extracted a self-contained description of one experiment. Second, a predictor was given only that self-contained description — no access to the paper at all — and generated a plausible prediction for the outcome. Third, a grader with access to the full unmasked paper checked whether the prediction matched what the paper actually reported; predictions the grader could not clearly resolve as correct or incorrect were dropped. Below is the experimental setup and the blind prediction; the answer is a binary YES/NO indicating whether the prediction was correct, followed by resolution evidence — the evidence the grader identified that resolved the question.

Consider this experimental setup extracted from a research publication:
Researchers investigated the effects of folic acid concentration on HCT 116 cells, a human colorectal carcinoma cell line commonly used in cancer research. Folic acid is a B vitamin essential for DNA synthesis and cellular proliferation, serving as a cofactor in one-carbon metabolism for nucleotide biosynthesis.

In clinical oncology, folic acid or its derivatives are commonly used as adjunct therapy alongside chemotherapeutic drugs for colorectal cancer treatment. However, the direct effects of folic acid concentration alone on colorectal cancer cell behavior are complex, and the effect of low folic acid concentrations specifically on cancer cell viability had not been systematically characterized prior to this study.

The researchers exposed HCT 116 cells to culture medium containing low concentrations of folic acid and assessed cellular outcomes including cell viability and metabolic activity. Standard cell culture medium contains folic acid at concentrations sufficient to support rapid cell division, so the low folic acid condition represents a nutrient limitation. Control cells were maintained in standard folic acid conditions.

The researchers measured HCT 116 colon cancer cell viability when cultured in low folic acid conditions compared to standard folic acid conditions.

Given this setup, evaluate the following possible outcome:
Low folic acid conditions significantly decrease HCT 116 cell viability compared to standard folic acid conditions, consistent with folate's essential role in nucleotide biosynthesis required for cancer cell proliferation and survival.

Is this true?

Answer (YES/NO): YES